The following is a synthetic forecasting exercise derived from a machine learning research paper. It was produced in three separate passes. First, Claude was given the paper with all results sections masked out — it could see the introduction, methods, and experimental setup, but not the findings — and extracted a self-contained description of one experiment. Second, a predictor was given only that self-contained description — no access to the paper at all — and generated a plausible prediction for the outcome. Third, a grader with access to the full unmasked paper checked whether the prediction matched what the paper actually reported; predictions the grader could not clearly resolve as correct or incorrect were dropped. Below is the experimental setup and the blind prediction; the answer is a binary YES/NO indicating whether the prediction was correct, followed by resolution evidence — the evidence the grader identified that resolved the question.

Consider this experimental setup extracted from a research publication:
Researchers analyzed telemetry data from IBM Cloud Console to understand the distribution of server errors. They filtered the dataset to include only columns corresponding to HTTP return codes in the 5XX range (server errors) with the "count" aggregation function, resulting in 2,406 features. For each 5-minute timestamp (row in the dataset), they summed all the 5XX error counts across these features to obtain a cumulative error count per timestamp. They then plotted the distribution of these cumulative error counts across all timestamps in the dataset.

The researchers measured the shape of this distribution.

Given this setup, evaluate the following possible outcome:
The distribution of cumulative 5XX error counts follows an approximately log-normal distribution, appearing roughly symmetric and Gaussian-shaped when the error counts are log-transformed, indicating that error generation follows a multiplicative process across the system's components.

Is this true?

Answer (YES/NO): NO